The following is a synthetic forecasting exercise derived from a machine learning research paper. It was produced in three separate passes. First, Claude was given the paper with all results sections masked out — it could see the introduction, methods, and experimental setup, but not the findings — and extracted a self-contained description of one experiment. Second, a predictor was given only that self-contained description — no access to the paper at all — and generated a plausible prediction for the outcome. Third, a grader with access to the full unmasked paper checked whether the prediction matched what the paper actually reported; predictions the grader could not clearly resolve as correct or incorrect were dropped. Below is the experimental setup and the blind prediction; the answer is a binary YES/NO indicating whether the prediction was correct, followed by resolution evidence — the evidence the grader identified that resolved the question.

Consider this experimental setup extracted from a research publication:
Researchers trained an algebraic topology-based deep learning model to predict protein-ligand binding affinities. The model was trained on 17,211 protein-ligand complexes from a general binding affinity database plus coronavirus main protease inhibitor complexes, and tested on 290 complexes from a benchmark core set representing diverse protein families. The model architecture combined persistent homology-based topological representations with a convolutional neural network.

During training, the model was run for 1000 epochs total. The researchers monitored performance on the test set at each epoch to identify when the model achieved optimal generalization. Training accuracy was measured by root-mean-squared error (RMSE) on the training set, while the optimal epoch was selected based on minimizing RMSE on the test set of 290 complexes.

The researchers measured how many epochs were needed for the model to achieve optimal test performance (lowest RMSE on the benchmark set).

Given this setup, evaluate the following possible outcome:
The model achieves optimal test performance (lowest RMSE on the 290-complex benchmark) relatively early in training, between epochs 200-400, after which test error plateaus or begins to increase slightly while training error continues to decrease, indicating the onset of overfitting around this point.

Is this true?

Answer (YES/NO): NO